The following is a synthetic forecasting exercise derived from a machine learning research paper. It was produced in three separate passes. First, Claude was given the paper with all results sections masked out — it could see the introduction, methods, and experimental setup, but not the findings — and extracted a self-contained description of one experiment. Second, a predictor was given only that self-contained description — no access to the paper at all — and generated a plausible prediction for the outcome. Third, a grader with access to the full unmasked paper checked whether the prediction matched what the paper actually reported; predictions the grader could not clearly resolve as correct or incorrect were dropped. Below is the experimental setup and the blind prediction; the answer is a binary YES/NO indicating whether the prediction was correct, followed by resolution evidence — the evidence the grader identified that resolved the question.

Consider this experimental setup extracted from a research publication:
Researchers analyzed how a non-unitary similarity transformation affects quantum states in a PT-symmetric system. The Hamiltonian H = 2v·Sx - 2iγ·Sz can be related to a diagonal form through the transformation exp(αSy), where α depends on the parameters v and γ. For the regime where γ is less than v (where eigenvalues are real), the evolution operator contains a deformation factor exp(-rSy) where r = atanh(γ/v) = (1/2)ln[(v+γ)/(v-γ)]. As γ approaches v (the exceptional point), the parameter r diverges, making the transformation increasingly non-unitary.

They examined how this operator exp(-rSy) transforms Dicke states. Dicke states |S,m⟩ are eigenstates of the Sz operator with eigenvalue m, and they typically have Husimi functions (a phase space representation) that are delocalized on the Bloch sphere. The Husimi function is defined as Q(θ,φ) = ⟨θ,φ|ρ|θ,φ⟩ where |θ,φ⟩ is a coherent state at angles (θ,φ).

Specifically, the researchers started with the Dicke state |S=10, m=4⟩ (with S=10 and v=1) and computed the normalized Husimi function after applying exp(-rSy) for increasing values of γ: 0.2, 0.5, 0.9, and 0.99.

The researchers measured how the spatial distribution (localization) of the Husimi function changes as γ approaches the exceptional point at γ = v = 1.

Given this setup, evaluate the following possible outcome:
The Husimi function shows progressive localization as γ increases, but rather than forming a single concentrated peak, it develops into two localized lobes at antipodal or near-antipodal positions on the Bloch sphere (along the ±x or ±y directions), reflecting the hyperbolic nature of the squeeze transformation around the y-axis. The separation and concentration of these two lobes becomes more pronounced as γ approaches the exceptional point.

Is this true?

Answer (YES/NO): NO